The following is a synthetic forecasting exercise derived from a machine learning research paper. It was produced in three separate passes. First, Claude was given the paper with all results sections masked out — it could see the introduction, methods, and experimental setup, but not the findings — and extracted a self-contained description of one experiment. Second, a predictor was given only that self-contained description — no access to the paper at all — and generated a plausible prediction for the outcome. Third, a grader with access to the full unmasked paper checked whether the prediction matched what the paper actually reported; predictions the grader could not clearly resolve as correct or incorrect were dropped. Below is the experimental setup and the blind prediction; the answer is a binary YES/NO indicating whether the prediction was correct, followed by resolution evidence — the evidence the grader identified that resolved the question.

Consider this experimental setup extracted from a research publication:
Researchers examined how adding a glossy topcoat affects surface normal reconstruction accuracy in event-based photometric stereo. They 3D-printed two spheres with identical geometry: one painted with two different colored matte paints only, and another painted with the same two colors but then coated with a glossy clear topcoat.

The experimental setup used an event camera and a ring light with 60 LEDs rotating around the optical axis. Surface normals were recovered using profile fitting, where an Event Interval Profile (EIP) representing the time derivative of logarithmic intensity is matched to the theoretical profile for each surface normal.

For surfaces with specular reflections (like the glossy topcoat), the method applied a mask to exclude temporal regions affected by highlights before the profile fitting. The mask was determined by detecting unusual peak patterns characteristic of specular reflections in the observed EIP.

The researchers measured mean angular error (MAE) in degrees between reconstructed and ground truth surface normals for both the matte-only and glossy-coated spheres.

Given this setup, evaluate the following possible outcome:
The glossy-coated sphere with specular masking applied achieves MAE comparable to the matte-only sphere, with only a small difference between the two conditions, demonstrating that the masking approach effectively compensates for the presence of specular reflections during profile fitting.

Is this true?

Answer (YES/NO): YES